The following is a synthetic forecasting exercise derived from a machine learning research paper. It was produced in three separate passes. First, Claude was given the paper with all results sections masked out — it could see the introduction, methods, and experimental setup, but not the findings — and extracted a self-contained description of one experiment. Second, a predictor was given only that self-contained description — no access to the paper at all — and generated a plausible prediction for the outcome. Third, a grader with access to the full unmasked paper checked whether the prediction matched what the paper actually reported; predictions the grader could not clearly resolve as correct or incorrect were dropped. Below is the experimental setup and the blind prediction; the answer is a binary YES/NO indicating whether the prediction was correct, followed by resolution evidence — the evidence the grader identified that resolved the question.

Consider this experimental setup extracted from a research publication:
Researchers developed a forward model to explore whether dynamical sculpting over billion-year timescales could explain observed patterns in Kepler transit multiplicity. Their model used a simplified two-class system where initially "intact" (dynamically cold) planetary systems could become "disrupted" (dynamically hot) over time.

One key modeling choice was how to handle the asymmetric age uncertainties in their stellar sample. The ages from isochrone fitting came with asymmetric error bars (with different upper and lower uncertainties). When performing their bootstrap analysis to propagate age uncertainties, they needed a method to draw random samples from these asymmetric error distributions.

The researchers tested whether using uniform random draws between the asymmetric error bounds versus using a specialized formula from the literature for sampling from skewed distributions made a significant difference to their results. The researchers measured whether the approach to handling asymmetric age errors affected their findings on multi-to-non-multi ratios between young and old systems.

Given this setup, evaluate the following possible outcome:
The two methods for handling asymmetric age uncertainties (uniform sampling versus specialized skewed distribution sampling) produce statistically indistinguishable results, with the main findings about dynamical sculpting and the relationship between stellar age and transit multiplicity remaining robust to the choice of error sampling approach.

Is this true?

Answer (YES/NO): YES